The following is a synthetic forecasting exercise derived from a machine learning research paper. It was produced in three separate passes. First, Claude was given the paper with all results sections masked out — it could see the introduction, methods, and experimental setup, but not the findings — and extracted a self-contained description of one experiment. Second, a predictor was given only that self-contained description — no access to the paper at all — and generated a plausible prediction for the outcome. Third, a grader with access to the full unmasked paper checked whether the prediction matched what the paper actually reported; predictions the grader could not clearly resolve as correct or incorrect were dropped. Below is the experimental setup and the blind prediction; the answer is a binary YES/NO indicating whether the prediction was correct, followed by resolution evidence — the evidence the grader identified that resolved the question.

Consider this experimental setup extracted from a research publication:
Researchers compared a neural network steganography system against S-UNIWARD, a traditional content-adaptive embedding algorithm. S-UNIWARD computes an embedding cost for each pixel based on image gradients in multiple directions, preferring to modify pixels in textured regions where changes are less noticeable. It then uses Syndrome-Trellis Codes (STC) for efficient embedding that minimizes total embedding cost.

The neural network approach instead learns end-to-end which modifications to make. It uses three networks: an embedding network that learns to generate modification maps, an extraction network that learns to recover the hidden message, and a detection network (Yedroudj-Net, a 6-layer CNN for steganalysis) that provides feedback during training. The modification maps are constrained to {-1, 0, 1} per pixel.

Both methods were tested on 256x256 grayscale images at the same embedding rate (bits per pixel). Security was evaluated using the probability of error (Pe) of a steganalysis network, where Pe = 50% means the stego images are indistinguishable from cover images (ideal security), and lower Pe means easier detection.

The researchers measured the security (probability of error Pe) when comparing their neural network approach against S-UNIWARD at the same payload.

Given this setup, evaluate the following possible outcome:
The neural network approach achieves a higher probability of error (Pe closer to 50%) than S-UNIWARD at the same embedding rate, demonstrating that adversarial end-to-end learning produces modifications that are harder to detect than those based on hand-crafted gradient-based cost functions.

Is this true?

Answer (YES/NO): NO